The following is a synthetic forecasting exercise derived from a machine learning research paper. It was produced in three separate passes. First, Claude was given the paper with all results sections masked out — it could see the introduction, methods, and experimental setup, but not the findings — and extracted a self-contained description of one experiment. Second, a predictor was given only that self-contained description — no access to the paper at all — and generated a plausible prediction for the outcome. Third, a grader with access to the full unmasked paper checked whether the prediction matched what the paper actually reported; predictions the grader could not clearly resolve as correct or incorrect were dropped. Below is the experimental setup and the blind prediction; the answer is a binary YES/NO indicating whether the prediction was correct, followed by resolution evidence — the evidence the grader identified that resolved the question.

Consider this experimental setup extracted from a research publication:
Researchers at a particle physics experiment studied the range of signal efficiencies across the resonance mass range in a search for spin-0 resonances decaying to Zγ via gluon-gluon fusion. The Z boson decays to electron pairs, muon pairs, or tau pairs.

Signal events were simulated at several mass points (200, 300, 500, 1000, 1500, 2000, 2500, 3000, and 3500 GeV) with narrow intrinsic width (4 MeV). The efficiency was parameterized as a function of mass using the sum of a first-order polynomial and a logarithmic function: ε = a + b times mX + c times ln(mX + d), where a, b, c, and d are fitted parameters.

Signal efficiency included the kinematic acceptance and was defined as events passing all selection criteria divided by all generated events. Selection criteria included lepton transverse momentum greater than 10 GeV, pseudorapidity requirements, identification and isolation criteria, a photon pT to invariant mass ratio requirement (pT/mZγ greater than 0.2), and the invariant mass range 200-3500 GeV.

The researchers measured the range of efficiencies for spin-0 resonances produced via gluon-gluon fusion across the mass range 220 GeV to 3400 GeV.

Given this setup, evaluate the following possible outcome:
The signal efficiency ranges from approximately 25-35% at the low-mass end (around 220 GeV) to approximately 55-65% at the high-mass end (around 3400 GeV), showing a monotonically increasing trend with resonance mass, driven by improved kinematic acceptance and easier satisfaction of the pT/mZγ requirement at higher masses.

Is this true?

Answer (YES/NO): NO